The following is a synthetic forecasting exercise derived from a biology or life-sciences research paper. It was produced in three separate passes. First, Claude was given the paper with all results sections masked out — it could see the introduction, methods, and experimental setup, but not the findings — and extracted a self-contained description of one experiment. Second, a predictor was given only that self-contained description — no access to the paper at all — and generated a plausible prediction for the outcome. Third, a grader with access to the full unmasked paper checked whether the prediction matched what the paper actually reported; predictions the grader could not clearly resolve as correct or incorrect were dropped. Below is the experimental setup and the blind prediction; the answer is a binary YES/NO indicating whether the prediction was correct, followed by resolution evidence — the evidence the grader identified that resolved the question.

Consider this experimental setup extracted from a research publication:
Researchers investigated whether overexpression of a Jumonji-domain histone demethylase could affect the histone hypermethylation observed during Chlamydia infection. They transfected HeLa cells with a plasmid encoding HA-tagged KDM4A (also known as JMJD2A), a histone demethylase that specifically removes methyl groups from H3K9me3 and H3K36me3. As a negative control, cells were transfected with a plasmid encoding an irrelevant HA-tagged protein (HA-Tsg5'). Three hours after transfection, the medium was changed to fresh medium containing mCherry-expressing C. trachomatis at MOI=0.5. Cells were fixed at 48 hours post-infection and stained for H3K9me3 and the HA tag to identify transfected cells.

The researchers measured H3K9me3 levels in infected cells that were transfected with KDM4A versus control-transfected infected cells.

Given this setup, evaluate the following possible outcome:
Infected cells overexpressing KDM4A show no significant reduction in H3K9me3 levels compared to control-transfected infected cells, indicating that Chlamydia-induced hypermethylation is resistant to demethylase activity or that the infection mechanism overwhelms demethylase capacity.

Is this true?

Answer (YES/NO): NO